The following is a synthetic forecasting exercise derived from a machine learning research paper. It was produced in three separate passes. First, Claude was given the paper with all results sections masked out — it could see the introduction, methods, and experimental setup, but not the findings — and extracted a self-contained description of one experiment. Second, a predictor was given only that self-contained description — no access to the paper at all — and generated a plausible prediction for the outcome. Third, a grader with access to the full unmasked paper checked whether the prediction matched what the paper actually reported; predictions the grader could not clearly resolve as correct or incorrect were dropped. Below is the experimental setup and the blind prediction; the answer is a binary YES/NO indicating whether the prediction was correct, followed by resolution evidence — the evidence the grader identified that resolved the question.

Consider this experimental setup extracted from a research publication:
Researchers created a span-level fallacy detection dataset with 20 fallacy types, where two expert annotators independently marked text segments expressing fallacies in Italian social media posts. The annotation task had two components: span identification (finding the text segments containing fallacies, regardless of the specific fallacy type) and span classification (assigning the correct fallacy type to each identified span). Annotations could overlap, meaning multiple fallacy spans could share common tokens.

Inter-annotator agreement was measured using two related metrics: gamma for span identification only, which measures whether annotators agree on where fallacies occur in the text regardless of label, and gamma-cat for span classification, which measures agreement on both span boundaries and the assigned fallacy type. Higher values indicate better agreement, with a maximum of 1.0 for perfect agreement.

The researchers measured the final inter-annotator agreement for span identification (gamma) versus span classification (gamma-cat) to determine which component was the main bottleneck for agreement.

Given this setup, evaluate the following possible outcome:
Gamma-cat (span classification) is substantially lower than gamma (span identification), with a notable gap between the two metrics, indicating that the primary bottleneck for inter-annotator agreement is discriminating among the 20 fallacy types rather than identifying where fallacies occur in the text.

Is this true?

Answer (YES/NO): NO